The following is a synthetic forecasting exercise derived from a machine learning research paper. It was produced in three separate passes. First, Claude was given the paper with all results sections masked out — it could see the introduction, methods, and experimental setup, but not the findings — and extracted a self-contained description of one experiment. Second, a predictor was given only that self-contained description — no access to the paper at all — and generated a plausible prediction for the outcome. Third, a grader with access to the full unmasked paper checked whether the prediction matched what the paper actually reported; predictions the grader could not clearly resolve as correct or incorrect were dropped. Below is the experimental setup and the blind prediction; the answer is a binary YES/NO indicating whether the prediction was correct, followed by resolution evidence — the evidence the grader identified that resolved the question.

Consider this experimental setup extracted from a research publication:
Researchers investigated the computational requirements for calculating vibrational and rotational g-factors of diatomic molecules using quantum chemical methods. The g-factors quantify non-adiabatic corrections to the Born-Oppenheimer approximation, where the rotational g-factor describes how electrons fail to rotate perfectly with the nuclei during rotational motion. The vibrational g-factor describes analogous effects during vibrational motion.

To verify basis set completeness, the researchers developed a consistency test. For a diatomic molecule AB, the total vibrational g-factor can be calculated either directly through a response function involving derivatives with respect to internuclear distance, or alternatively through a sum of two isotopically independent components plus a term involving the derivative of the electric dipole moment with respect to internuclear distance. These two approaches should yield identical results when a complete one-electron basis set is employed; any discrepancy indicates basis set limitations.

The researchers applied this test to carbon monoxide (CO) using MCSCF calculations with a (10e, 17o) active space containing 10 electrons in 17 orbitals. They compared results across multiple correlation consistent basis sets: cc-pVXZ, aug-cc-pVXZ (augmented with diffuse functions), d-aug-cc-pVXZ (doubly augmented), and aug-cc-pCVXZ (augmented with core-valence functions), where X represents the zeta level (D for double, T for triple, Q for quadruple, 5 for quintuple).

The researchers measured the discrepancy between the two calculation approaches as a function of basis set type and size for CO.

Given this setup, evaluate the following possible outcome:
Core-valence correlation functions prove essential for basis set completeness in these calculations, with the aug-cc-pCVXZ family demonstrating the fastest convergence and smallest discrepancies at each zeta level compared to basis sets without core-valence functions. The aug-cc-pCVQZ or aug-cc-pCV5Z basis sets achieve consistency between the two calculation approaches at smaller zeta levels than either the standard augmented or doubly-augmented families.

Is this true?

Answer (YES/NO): YES